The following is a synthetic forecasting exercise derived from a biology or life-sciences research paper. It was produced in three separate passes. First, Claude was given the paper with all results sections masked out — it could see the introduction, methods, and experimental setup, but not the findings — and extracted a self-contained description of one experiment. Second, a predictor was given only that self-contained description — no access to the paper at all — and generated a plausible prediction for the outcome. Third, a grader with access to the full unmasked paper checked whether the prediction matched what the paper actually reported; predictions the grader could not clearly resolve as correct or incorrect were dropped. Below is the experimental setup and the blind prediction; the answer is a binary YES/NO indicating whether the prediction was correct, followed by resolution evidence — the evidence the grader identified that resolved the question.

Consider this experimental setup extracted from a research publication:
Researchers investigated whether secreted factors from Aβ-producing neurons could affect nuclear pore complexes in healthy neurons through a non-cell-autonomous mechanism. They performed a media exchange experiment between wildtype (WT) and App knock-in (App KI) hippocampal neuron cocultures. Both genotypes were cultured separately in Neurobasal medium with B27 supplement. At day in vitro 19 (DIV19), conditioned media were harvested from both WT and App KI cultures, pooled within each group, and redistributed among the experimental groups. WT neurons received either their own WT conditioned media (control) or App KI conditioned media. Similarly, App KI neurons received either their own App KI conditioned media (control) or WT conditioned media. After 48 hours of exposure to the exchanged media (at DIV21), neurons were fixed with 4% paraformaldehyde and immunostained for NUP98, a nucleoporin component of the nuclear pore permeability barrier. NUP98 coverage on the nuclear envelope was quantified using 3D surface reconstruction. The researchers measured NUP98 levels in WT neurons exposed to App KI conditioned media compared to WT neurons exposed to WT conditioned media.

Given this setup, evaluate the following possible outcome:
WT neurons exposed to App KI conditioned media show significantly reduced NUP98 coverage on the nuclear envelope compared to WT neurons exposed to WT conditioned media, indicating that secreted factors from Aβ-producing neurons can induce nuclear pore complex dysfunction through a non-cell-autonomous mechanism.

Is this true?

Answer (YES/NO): YES